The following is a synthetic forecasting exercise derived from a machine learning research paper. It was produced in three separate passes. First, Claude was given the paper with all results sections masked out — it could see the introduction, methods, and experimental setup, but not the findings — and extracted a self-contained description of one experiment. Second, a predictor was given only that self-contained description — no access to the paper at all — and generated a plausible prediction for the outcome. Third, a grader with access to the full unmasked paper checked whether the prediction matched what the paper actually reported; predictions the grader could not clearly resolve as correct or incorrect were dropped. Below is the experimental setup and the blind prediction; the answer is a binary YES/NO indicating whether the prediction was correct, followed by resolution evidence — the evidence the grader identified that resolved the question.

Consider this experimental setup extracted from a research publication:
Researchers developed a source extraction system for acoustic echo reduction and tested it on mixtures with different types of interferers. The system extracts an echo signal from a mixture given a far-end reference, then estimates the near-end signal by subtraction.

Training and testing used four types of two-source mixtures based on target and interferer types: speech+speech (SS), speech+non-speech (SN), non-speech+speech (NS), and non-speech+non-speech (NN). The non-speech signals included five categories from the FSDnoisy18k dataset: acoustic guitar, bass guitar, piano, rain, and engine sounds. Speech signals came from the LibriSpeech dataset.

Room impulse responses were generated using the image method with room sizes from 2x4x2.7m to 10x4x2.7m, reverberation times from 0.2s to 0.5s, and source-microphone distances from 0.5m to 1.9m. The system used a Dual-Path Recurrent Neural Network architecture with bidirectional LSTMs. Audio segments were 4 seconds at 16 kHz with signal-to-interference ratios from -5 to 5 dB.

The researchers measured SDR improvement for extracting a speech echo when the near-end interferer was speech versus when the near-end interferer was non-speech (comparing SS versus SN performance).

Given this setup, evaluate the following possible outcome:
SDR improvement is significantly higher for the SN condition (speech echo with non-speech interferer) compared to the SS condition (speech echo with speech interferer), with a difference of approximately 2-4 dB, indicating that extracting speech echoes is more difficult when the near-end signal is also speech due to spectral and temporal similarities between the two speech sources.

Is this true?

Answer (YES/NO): YES